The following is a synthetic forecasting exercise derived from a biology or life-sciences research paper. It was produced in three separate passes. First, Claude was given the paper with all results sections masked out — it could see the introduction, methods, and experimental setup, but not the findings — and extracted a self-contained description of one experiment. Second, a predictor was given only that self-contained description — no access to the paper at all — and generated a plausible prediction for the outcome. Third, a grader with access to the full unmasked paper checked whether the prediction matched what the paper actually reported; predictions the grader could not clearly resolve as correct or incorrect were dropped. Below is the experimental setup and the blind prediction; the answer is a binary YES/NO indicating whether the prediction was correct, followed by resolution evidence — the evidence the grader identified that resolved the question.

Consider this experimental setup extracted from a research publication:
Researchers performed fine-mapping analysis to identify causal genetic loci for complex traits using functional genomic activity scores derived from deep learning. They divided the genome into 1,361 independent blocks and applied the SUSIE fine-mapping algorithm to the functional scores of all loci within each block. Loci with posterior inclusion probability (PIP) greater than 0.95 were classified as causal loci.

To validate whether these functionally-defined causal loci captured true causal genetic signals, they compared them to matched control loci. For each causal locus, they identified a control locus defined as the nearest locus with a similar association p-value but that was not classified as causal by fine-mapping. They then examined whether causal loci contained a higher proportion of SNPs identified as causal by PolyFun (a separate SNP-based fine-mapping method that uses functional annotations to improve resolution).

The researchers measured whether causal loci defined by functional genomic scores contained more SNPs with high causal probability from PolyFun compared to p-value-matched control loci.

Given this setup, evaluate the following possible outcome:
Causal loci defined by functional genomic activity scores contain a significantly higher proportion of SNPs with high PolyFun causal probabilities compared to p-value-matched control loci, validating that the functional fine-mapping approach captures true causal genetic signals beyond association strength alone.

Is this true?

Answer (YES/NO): YES